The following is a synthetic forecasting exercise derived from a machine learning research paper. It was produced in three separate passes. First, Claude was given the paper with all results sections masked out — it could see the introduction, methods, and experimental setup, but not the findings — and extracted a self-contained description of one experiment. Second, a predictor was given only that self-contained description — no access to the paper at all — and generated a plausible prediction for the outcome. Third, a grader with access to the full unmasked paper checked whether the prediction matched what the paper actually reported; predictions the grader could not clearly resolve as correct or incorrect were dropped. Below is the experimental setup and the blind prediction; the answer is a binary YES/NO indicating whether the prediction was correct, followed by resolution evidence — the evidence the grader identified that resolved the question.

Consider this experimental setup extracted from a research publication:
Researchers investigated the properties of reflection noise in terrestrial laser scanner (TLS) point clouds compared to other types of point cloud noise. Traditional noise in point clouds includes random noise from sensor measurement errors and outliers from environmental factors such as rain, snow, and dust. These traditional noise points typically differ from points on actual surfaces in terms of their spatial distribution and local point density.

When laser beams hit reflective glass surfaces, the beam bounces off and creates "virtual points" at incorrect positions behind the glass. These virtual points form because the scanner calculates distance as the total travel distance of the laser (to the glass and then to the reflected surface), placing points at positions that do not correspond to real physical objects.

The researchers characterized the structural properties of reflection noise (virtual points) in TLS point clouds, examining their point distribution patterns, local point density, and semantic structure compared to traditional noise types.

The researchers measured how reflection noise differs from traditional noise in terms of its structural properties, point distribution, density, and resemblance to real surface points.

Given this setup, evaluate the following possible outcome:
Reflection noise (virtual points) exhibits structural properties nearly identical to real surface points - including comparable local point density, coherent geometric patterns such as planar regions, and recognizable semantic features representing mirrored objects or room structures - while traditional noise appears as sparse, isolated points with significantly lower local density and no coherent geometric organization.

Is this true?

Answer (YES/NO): YES